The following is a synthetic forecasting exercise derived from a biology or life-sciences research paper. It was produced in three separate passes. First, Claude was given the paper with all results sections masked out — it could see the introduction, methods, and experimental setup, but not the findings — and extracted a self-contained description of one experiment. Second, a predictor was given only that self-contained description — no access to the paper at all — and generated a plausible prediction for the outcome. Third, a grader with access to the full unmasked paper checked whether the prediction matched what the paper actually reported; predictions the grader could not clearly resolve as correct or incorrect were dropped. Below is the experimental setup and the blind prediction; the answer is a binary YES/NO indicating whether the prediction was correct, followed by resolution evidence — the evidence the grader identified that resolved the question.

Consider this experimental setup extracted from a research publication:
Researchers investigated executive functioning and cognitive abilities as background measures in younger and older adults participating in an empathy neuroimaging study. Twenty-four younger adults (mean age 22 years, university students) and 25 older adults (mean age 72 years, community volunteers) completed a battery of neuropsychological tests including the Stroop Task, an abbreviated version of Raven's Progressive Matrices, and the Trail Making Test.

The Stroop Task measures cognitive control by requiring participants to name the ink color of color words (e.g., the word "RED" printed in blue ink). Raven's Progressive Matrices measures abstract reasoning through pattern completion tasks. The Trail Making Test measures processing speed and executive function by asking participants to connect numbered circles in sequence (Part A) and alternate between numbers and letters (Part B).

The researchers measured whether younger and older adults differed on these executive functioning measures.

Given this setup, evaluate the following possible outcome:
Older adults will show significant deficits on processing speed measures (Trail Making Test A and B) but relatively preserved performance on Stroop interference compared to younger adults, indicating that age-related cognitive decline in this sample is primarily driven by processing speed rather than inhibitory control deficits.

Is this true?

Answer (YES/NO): NO